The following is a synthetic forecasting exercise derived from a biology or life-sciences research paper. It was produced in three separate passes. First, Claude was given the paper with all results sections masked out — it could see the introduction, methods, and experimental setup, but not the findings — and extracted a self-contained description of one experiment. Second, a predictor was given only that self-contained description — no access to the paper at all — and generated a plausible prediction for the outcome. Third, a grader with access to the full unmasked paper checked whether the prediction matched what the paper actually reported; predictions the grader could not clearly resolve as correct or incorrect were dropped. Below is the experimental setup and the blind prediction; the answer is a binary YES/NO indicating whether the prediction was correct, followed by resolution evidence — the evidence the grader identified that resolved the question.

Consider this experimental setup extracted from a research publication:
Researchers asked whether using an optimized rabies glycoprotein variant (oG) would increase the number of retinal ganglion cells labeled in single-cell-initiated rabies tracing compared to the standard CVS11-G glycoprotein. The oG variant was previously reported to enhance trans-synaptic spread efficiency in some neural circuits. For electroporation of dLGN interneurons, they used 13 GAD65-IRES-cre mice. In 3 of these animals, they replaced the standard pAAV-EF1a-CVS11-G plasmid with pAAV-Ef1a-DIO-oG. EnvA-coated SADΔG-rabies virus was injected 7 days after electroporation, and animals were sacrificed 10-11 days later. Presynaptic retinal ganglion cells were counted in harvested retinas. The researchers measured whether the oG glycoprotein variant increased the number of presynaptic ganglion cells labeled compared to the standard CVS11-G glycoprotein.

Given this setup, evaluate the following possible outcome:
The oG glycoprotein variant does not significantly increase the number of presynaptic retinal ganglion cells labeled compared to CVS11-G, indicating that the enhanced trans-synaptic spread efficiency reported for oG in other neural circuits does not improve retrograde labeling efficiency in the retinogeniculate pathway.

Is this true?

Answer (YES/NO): YES